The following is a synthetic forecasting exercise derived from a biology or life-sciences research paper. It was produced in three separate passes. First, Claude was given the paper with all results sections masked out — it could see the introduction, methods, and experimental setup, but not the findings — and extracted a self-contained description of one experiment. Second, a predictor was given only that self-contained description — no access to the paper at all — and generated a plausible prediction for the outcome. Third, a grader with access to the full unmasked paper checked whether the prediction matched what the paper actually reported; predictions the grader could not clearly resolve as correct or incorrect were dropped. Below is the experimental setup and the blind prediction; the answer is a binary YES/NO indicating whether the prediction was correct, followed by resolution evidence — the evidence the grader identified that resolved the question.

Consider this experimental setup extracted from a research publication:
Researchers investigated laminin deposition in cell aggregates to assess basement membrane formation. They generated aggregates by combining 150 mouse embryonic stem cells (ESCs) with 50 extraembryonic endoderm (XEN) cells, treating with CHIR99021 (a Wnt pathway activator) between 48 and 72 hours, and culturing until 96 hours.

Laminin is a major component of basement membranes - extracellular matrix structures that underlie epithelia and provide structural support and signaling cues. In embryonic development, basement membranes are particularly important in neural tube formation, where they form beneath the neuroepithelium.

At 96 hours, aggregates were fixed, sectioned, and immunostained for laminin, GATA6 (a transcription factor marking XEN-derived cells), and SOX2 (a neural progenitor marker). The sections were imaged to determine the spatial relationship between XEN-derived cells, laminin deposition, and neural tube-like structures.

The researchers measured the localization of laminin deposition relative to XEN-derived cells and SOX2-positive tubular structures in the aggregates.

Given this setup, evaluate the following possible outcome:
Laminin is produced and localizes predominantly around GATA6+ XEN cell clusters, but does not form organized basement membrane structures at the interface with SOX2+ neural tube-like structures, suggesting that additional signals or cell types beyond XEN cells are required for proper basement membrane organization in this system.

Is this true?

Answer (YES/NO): NO